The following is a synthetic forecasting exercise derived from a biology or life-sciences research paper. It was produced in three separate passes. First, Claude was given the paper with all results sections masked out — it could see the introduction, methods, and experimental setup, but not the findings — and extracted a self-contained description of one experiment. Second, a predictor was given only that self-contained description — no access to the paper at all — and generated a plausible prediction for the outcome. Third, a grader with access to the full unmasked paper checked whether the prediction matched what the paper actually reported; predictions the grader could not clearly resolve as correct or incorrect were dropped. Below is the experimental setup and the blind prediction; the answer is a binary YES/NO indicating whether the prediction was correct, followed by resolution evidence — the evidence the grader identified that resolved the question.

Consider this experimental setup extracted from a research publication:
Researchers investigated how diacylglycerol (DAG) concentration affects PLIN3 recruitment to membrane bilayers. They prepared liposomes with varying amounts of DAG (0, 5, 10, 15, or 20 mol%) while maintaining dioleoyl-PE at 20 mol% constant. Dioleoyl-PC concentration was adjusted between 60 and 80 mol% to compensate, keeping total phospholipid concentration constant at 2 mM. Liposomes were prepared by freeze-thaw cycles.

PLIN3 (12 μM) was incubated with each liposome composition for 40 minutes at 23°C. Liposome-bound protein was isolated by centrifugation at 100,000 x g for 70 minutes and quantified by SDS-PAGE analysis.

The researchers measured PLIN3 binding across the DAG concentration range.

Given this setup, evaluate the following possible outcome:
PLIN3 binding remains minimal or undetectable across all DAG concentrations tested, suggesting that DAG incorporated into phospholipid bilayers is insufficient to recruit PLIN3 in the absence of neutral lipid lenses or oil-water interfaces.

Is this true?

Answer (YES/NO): NO